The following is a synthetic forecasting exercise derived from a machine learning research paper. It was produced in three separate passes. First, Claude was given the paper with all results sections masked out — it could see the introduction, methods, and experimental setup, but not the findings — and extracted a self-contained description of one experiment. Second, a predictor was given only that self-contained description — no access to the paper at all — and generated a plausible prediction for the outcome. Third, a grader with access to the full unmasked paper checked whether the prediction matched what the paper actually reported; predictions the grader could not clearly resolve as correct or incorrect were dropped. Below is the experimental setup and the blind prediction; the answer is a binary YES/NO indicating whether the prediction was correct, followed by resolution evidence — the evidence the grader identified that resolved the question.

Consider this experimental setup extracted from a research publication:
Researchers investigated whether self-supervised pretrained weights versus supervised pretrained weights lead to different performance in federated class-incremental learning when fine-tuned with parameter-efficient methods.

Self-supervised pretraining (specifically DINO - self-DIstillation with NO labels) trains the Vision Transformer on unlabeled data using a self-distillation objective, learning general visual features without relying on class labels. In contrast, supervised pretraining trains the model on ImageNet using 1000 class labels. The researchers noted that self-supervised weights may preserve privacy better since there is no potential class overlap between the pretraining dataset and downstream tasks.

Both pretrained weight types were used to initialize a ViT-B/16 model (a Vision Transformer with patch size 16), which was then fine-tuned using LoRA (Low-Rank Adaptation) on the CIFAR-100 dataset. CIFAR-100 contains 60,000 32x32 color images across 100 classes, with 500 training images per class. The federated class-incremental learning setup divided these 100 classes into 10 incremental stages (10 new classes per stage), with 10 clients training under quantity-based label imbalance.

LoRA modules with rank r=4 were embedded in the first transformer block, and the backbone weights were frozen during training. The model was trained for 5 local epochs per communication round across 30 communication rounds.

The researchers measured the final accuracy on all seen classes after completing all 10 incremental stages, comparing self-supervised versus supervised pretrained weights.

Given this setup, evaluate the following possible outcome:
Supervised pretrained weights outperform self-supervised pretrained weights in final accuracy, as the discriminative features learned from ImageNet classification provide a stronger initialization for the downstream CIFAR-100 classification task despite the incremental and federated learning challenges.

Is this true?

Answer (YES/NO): YES